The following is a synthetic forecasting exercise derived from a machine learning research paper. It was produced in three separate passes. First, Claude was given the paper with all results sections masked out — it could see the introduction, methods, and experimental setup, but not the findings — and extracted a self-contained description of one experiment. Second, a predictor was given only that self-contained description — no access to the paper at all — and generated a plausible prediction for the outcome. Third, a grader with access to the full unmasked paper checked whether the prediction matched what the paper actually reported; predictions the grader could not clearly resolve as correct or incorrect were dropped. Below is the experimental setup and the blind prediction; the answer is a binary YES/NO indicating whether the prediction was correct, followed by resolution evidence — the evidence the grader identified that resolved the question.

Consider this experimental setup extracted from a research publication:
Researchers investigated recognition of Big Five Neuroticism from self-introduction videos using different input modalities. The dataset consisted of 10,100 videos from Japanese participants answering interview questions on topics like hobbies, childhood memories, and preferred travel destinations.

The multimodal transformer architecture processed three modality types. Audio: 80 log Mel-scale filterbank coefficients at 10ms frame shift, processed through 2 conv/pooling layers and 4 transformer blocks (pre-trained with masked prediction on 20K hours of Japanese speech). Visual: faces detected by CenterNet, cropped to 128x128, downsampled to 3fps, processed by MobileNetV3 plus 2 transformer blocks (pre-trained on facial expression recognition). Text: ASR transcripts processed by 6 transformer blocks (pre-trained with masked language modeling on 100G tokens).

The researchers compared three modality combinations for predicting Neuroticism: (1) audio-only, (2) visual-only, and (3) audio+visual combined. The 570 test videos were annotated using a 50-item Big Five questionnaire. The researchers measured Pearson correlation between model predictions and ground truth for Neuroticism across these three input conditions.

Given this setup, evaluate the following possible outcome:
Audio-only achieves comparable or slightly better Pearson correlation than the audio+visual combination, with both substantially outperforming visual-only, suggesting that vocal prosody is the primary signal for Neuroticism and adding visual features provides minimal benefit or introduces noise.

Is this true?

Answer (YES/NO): NO